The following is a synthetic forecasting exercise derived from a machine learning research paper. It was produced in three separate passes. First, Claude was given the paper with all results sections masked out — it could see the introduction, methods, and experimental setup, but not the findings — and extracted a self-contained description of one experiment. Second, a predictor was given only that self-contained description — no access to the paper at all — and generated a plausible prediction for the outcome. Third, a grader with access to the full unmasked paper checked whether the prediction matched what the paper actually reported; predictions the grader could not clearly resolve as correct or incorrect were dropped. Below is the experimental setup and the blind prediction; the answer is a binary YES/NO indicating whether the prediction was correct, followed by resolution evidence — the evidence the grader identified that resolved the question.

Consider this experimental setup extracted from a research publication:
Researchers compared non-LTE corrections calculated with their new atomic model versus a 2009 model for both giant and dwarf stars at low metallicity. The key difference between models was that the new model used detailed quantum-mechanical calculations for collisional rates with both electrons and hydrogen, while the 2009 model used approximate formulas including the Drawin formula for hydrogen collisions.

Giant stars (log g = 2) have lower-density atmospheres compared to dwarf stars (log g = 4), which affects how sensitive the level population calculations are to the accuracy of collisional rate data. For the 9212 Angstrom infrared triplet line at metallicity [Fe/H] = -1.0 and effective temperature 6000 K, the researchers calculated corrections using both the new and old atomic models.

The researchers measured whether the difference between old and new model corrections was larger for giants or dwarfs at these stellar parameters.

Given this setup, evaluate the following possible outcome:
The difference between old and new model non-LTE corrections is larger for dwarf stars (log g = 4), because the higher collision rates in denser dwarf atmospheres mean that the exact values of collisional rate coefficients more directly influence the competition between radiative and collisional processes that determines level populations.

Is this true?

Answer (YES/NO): NO